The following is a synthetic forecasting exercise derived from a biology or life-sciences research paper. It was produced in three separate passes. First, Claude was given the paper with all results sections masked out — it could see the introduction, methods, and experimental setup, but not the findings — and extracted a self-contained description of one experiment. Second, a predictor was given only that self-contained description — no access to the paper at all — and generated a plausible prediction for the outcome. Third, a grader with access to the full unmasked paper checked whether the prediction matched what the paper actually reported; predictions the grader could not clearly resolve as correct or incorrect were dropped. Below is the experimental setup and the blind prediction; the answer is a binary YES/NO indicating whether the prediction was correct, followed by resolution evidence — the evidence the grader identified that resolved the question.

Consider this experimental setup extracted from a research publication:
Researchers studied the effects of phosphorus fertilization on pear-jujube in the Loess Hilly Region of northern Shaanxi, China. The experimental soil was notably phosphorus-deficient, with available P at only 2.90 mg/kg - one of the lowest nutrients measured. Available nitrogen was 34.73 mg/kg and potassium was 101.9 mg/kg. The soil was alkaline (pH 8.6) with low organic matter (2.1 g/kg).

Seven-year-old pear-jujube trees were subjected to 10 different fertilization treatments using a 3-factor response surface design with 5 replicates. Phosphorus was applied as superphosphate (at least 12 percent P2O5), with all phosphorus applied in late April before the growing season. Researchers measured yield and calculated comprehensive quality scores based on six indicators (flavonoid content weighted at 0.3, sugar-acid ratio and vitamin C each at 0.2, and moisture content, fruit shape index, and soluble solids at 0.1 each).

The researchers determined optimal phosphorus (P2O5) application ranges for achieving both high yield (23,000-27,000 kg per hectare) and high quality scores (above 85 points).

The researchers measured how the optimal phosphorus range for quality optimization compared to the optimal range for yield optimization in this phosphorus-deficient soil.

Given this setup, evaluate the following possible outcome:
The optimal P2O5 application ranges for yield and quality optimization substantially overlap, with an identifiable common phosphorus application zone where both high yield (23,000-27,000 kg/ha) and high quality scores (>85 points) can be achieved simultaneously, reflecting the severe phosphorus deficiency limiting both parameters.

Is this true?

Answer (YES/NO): YES